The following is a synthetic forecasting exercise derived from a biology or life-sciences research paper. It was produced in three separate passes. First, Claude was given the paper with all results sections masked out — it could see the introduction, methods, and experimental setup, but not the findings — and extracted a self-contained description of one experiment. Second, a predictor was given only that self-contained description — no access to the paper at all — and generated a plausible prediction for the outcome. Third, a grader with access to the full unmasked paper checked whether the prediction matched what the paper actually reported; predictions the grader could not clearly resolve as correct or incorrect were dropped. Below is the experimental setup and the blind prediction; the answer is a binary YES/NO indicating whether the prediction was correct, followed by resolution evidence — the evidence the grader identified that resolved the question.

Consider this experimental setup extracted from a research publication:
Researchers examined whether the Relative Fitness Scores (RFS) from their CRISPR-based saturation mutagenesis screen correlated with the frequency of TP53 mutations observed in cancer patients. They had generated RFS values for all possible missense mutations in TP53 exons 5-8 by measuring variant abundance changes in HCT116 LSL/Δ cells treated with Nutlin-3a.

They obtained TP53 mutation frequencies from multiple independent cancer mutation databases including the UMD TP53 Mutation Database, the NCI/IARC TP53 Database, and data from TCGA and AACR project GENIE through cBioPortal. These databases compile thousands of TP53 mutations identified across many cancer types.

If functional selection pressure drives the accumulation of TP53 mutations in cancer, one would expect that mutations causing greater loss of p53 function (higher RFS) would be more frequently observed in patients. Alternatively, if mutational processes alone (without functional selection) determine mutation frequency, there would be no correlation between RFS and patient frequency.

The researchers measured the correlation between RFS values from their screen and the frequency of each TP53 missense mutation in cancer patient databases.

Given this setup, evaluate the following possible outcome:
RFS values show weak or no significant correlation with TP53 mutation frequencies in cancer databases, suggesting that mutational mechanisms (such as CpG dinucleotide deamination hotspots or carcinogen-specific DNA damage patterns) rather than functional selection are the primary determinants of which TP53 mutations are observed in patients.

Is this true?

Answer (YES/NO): NO